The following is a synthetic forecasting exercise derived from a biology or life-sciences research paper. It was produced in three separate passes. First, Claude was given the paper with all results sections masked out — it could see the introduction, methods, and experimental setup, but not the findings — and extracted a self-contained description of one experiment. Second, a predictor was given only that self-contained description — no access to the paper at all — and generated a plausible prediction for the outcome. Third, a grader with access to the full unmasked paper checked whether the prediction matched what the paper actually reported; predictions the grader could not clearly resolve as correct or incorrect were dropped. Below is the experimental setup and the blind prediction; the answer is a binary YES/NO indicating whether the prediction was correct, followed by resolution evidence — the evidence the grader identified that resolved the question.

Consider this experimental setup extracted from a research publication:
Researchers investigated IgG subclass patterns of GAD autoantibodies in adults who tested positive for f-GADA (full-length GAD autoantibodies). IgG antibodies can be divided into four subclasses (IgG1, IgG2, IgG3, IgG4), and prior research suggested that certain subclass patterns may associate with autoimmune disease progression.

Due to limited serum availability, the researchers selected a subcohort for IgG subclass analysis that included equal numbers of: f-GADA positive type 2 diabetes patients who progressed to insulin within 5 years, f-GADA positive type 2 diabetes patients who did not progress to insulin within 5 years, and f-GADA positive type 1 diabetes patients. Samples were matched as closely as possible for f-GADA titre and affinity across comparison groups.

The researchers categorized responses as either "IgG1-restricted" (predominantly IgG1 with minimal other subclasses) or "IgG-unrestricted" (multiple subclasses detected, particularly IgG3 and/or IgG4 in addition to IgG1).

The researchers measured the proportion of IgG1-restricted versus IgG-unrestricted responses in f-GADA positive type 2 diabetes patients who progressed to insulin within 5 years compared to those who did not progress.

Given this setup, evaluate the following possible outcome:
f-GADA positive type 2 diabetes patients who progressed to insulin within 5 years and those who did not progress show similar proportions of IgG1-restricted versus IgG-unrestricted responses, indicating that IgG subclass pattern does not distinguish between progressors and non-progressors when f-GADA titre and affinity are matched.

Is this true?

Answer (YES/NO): YES